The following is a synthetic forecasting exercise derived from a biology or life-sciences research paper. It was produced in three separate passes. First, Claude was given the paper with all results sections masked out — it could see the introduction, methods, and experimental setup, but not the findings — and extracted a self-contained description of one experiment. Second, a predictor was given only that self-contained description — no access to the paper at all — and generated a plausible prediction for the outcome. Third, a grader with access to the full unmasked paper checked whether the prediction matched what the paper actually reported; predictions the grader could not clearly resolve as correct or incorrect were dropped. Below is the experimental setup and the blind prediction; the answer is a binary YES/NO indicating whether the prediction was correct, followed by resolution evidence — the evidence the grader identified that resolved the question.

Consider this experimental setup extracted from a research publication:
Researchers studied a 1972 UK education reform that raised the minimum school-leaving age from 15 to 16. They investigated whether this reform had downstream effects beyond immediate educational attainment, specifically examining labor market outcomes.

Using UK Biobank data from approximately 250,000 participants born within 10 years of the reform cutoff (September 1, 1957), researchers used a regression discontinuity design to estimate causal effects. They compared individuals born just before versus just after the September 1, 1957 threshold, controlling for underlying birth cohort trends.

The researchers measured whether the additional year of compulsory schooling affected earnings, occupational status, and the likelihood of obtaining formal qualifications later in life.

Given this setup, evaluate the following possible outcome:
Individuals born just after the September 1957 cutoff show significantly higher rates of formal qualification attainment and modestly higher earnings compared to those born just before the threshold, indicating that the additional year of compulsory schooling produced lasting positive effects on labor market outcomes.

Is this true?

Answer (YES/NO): YES